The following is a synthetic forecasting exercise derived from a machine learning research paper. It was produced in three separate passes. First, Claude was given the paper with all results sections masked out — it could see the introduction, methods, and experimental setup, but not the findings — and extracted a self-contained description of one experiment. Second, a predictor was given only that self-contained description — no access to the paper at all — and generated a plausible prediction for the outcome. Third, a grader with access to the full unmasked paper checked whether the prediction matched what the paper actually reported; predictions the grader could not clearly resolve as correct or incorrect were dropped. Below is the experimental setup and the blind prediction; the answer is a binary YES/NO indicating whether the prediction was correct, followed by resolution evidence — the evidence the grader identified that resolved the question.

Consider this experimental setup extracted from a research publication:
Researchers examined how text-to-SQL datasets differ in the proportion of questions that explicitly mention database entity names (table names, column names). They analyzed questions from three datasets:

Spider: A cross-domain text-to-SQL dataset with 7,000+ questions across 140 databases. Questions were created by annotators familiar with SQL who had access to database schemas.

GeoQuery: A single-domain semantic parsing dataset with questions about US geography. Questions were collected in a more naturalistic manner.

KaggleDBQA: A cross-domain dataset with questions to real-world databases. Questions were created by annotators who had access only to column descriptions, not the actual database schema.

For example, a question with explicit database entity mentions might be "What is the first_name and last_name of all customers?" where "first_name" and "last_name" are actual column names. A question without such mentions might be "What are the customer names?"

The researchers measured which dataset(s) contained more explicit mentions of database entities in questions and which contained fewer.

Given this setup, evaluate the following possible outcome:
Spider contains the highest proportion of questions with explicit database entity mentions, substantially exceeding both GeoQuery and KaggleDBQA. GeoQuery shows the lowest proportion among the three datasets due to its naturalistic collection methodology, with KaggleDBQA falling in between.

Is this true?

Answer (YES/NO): NO